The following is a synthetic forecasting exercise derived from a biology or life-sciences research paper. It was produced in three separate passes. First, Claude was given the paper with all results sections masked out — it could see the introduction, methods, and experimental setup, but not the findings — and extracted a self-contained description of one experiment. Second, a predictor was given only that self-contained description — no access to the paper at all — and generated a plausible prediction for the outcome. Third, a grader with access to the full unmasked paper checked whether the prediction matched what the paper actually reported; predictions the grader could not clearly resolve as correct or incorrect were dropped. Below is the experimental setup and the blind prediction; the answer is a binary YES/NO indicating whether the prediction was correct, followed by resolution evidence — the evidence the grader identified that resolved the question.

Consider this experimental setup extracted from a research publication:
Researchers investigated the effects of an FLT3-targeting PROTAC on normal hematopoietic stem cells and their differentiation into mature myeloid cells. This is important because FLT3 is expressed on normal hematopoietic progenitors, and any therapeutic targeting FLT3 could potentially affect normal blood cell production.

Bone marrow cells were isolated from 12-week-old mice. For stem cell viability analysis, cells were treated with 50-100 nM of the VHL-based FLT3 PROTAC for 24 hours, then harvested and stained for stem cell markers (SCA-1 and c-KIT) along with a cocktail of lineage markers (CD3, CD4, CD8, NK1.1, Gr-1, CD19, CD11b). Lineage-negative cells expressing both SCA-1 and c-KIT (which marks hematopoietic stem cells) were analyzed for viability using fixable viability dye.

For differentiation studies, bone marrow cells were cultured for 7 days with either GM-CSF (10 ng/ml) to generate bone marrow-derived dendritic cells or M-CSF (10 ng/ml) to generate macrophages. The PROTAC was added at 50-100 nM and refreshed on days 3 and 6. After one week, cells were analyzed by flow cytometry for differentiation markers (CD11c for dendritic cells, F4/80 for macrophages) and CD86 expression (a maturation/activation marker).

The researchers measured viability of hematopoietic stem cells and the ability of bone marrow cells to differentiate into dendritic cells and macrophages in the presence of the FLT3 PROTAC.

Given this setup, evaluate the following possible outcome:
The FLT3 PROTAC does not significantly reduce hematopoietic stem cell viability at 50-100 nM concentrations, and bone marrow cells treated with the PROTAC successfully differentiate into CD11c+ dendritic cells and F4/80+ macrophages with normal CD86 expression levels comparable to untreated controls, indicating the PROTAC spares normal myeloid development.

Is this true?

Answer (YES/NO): YES